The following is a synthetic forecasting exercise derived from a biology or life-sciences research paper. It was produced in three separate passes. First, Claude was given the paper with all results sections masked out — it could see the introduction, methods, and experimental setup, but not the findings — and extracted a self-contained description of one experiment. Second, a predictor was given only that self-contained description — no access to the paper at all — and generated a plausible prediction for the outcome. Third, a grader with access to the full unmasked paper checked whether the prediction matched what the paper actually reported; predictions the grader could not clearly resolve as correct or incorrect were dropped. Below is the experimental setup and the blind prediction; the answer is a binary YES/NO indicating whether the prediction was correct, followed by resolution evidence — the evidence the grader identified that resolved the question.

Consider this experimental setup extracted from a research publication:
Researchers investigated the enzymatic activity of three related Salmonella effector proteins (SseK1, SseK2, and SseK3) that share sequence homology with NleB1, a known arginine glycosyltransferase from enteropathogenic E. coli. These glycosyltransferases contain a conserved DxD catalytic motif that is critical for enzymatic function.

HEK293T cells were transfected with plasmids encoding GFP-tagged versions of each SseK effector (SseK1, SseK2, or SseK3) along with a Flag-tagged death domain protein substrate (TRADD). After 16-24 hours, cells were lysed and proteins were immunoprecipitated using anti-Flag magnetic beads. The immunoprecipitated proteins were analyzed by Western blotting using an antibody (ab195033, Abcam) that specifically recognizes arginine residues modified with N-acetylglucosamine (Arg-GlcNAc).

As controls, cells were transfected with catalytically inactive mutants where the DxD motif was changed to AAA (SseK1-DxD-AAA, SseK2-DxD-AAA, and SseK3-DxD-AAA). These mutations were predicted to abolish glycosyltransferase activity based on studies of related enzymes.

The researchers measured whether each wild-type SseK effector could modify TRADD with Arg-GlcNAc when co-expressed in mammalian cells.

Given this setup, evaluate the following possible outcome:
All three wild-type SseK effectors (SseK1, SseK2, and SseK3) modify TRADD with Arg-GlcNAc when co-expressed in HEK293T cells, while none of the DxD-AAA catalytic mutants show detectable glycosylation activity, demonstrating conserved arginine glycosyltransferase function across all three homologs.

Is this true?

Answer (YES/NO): NO